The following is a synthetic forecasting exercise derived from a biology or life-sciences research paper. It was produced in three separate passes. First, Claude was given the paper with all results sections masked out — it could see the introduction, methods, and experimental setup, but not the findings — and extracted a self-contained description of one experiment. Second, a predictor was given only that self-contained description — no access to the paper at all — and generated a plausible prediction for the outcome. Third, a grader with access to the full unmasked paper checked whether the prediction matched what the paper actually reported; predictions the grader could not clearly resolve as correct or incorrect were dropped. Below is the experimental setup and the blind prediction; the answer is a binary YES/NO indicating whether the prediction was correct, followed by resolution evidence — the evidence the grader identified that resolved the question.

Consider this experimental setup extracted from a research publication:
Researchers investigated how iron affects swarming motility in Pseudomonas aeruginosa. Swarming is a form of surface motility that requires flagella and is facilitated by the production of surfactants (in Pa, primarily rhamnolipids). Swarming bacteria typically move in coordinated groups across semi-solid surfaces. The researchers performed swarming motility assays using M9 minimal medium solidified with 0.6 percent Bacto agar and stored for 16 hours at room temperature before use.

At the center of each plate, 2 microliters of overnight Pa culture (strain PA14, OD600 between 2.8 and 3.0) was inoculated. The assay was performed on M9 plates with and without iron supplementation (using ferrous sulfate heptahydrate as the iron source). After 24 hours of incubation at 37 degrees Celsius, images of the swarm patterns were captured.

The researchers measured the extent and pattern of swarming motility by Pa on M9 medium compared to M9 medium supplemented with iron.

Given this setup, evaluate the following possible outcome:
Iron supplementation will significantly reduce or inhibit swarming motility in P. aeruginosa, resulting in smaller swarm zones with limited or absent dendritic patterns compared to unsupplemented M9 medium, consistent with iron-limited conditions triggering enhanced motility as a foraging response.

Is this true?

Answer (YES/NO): YES